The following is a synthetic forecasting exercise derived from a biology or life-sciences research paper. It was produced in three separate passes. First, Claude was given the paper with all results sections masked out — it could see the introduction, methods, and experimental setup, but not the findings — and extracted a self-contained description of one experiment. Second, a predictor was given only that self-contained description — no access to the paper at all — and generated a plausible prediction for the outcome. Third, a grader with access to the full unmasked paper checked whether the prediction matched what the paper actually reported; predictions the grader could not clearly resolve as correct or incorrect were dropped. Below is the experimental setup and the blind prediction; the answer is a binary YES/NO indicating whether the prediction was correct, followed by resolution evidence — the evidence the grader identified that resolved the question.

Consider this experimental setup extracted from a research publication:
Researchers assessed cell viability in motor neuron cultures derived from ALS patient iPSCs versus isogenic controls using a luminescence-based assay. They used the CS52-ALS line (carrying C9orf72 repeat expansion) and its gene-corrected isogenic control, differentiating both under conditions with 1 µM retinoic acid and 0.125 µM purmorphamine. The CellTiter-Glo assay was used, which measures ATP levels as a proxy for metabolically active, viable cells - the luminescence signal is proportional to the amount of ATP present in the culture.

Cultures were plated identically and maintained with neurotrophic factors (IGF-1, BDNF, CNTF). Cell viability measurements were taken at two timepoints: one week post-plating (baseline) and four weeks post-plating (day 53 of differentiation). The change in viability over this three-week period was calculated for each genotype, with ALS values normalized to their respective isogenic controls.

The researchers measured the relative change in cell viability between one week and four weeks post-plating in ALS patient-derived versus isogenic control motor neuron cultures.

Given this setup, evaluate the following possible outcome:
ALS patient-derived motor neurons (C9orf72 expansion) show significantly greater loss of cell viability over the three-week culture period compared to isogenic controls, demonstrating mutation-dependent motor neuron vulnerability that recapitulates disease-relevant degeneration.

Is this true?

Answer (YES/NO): YES